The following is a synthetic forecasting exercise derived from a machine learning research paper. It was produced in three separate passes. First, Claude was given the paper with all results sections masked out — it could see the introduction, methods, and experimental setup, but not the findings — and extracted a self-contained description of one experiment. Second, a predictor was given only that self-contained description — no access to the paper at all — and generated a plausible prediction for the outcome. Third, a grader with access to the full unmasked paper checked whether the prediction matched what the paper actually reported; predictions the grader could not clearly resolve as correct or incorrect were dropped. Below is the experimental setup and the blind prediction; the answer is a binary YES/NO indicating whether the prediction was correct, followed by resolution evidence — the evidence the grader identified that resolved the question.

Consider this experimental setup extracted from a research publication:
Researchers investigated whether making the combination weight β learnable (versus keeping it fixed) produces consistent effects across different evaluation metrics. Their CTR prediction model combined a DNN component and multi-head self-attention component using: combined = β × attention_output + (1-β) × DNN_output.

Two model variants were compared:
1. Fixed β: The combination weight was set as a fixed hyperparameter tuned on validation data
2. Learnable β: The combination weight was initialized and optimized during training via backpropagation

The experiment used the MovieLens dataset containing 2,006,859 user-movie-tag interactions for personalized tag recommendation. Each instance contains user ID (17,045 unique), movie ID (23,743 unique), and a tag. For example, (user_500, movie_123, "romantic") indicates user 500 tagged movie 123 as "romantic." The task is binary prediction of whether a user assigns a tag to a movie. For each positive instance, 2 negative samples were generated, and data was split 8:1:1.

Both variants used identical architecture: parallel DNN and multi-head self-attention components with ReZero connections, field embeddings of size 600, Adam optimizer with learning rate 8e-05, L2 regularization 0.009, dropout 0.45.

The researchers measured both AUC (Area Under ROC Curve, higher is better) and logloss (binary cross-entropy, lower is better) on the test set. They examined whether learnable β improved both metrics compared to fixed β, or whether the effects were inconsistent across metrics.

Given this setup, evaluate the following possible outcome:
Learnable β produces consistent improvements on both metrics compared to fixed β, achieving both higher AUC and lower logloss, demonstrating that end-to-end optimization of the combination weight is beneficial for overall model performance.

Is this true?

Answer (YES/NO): NO